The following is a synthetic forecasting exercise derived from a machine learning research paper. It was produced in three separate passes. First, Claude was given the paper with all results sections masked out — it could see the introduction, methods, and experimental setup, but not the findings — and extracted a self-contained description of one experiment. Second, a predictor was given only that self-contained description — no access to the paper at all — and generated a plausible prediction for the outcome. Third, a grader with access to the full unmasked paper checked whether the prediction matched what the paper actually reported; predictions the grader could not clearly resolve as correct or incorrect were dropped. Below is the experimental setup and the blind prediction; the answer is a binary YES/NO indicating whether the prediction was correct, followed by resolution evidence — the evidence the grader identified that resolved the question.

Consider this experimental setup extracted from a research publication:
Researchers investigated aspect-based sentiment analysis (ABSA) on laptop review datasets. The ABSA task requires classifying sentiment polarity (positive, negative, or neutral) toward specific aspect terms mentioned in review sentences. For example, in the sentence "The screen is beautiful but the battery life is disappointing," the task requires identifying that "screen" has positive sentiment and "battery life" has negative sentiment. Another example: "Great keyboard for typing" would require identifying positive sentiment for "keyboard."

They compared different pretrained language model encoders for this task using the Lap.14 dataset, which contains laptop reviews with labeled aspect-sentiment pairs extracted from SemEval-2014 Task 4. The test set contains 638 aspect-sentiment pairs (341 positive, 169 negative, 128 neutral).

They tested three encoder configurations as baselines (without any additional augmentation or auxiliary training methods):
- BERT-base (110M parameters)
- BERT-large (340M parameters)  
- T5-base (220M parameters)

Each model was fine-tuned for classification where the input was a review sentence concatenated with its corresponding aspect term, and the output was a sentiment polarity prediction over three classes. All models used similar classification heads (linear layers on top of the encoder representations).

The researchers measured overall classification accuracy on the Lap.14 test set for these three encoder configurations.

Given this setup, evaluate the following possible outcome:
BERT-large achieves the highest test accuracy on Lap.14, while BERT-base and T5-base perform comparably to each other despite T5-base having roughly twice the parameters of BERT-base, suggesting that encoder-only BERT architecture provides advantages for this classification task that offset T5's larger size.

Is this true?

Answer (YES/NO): NO